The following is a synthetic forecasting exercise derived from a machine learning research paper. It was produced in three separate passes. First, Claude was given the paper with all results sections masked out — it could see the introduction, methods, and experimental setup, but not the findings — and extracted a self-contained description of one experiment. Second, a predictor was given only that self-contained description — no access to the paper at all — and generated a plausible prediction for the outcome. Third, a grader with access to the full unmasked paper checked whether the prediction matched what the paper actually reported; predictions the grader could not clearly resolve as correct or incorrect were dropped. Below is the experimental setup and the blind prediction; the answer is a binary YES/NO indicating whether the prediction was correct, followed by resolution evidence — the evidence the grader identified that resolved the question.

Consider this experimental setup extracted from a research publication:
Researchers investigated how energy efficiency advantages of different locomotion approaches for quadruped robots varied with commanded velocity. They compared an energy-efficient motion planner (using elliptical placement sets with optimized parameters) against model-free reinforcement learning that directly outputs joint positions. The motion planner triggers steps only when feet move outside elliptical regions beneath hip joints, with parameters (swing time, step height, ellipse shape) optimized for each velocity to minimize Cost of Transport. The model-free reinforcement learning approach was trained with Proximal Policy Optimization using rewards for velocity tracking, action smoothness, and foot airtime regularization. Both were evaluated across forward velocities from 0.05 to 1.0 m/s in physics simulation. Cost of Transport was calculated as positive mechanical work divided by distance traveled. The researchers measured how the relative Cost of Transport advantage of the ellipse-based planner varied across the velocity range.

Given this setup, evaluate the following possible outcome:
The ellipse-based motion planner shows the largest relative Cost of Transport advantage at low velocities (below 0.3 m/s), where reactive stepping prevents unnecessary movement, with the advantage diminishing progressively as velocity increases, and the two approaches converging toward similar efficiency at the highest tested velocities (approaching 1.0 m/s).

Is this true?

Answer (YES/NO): NO